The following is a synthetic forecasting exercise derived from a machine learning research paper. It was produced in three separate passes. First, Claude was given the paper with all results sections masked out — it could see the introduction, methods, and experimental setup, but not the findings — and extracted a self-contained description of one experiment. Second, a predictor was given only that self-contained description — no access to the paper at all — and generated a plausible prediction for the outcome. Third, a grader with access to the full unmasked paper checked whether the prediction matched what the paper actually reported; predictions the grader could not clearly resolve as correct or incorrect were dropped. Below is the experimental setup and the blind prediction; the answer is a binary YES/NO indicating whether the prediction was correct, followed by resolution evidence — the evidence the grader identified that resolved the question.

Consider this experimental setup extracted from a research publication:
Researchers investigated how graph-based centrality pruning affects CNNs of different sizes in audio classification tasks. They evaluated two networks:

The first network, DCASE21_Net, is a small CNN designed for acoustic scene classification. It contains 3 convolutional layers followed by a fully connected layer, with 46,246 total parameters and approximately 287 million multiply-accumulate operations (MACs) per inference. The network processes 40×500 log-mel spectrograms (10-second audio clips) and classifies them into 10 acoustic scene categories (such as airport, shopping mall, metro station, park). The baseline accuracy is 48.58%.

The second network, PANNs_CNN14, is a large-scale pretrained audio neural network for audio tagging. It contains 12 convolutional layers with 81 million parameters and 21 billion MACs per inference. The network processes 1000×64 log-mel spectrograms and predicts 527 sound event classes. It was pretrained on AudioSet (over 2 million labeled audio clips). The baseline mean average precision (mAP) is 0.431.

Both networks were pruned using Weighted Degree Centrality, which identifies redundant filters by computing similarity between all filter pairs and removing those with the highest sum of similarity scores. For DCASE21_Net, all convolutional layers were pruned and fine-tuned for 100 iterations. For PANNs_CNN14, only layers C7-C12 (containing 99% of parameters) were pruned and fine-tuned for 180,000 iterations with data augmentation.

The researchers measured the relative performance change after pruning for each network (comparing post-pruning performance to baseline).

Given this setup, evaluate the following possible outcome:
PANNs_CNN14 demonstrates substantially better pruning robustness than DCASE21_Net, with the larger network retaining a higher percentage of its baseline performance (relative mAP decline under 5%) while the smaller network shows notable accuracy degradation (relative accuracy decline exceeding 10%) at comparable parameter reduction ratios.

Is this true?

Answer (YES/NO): NO